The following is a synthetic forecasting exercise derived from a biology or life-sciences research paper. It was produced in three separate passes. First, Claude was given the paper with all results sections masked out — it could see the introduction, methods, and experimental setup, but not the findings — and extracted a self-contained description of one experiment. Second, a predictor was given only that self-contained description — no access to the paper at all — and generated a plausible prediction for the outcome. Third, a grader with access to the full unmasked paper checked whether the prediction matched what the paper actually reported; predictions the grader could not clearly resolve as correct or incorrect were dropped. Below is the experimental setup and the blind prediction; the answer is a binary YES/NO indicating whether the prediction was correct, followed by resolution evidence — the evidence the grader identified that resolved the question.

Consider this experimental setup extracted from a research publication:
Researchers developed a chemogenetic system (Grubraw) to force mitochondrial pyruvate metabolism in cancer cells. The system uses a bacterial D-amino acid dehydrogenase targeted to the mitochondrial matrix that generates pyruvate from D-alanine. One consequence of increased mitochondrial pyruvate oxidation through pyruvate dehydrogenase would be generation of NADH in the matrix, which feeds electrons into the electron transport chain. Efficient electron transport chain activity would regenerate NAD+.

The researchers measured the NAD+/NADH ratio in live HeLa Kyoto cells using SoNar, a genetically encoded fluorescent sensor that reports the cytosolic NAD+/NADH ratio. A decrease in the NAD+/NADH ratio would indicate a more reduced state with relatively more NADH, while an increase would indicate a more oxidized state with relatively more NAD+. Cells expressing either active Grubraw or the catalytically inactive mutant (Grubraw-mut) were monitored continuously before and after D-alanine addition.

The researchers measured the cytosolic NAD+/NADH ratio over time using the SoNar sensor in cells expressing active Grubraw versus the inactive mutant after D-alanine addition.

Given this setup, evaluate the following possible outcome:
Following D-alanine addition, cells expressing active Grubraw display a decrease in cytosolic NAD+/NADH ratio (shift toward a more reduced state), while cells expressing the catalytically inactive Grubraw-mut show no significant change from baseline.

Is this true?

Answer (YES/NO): NO